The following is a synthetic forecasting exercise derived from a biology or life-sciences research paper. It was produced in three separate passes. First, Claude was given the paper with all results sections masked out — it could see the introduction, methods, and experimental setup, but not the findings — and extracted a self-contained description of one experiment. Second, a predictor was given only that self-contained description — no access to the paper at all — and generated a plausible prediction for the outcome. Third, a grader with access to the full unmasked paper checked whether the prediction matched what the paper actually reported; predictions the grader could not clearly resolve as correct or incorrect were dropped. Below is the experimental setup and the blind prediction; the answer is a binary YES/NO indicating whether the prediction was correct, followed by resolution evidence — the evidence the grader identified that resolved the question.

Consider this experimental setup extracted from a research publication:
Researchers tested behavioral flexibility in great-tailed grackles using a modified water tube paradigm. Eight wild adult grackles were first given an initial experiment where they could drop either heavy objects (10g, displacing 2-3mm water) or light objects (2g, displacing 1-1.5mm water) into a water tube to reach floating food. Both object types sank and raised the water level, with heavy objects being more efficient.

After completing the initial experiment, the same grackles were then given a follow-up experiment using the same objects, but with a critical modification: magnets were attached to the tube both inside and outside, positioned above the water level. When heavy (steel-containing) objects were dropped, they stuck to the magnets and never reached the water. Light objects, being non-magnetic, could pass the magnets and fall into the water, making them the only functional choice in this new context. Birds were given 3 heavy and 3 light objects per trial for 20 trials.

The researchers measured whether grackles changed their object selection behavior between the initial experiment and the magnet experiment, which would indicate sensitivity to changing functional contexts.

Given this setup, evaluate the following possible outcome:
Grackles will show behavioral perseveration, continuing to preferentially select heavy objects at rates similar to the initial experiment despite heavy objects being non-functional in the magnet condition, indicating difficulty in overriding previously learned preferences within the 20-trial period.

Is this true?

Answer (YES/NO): NO